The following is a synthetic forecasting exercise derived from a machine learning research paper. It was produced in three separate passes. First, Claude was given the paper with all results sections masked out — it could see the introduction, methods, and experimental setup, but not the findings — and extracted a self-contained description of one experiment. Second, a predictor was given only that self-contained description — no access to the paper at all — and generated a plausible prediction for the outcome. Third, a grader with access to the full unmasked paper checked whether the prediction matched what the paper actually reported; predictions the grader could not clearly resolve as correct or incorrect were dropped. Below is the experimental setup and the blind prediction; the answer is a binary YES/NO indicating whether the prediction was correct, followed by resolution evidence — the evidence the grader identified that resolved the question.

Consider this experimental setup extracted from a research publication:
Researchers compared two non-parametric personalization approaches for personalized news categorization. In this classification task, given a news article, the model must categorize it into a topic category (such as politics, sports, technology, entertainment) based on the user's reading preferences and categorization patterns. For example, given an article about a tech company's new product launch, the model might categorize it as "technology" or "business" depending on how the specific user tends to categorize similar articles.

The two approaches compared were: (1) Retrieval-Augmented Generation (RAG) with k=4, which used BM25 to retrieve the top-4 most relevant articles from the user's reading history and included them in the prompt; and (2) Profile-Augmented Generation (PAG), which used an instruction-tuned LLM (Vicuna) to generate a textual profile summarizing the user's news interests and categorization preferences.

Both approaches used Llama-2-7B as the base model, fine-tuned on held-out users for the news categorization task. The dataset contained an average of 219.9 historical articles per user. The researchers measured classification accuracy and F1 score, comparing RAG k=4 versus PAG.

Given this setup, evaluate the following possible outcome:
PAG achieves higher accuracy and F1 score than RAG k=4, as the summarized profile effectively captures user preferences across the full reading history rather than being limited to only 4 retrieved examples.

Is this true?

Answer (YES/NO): NO